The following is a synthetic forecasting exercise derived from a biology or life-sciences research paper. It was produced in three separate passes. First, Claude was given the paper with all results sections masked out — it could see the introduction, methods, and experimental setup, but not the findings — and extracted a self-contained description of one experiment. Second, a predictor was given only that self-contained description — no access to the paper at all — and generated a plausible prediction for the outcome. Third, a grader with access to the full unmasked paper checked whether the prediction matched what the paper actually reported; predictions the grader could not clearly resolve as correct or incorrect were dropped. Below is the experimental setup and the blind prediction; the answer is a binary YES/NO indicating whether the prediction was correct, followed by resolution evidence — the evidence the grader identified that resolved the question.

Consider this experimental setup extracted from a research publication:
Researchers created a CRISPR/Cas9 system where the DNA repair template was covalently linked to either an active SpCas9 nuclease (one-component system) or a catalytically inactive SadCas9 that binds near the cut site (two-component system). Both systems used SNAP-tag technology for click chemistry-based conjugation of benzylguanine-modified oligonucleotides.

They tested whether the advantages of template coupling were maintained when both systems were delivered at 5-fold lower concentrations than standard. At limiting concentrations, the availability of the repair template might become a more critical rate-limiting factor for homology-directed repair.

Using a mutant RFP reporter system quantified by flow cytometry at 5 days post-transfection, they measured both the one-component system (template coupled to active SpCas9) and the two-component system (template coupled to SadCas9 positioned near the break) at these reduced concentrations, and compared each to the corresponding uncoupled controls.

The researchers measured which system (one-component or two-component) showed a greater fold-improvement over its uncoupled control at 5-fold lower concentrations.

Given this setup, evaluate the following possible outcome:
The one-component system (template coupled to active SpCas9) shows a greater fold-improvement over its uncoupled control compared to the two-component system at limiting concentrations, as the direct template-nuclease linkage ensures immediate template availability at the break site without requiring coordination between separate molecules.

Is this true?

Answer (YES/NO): NO